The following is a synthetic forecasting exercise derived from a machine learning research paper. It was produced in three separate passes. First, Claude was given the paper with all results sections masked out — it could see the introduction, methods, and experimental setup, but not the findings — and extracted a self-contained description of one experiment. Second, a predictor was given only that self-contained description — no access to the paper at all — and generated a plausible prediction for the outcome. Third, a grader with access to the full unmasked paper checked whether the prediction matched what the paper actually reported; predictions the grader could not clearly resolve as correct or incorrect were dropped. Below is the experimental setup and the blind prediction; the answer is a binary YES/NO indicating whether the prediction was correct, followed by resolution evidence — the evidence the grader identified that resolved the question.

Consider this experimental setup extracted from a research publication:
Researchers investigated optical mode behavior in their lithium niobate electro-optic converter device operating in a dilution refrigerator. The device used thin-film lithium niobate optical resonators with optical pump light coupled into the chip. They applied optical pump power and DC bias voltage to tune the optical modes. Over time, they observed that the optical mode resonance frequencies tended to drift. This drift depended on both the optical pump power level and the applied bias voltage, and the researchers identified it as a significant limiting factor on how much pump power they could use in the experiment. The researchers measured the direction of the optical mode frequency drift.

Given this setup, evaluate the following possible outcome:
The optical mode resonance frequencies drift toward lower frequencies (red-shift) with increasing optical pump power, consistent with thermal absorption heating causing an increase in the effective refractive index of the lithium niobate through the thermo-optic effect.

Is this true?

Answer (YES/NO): NO